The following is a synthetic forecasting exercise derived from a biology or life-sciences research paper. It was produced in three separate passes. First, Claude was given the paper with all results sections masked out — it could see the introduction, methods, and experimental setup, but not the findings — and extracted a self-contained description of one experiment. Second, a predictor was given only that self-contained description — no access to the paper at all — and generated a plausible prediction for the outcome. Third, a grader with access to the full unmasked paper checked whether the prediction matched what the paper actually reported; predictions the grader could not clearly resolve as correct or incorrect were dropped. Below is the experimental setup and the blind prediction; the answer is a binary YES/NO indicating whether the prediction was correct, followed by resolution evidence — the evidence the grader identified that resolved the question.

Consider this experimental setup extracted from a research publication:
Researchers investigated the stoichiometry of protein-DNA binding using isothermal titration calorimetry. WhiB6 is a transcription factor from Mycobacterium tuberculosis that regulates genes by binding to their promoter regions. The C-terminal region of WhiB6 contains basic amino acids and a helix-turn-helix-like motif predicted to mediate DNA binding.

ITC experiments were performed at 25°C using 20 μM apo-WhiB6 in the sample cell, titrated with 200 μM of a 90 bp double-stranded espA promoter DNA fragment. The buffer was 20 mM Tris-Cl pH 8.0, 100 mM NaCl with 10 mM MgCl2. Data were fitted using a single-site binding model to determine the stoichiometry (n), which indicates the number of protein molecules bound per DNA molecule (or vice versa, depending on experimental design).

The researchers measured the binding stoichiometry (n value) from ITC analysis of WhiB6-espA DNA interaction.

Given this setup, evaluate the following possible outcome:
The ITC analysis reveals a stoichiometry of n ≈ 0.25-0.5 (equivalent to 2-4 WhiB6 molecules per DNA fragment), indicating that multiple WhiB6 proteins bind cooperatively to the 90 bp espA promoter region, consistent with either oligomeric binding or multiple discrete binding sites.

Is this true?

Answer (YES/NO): NO